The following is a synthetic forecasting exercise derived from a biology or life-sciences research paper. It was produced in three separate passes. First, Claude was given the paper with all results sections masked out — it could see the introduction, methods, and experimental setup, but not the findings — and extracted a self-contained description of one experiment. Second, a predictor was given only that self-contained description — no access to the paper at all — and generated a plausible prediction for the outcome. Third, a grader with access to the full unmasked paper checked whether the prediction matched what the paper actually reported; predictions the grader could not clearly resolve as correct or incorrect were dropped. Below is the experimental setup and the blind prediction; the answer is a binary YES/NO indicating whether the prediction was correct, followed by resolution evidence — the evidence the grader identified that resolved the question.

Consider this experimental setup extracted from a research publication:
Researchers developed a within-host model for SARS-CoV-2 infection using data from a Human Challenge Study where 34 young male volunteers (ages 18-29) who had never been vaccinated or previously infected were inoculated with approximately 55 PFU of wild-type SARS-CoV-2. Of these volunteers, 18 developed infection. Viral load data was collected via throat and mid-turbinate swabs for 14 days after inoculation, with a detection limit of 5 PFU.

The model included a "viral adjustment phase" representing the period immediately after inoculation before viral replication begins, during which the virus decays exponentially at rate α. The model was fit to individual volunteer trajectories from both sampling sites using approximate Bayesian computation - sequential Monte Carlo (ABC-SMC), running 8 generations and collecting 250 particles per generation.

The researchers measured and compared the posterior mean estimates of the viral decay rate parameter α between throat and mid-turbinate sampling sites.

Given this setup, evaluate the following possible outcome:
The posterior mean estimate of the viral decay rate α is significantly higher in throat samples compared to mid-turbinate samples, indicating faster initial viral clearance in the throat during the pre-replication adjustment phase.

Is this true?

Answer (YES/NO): YES